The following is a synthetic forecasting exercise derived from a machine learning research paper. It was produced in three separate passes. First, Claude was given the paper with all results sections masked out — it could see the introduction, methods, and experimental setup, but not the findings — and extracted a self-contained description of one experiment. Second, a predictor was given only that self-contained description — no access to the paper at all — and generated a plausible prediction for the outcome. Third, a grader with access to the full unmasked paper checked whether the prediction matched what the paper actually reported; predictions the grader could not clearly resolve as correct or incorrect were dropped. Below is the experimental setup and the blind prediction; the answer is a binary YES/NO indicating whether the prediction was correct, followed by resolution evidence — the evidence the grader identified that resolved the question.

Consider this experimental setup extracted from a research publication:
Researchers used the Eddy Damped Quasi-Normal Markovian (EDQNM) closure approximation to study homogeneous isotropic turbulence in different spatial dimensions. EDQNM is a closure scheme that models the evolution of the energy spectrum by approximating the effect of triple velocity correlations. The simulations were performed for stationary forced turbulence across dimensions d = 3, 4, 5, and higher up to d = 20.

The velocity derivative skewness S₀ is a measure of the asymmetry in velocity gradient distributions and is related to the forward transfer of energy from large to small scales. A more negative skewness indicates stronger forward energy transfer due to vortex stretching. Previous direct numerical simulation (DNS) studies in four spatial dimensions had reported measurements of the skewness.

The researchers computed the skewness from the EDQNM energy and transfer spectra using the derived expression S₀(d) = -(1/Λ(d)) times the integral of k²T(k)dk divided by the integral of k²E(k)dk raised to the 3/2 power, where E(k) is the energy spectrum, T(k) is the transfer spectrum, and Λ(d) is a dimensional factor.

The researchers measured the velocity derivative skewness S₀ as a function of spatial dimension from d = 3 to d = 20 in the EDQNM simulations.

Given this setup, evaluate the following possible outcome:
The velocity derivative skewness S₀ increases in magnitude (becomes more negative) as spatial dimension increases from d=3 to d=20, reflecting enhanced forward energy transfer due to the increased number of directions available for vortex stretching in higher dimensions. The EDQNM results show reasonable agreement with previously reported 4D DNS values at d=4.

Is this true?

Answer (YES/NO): NO